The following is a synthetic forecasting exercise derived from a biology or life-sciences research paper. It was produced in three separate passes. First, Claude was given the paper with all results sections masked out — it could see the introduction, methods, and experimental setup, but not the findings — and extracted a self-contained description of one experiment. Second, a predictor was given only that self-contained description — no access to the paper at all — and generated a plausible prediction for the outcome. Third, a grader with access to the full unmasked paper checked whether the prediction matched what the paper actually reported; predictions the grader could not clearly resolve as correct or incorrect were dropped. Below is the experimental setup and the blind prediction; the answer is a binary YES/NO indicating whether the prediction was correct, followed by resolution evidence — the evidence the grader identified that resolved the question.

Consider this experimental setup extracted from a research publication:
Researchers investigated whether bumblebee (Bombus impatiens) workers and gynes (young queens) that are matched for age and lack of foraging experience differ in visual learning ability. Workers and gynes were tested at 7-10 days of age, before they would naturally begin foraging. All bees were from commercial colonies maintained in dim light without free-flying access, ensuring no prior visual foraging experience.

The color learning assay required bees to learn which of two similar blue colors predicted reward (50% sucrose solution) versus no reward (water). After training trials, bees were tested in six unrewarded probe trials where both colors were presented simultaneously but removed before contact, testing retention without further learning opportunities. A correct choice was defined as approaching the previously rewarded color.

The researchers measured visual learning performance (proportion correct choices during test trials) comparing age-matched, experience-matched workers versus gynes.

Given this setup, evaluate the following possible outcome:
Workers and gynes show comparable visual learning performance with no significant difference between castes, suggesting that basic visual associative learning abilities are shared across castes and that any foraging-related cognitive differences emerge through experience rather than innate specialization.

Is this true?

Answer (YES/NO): NO